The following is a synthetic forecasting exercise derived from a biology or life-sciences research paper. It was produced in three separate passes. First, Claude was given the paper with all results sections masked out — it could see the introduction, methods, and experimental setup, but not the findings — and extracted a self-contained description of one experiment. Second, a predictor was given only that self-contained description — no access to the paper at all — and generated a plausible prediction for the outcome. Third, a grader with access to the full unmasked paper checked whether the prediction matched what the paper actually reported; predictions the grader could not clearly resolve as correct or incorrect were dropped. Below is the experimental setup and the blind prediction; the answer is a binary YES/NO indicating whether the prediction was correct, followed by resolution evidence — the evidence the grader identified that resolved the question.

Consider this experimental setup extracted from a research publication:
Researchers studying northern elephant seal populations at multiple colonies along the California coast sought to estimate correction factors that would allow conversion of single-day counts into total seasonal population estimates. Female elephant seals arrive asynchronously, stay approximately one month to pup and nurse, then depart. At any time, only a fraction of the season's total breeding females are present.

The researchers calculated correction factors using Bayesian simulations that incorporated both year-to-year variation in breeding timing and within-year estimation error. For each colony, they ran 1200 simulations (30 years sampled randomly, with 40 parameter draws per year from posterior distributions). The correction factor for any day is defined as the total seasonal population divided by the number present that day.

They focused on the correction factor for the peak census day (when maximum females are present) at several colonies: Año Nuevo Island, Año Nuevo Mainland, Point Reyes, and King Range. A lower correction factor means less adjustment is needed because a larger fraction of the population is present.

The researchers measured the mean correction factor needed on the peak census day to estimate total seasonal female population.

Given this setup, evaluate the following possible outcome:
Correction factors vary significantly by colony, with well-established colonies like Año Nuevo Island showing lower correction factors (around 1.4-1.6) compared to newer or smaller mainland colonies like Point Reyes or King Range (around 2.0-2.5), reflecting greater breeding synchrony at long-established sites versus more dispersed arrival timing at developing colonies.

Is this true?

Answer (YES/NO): NO